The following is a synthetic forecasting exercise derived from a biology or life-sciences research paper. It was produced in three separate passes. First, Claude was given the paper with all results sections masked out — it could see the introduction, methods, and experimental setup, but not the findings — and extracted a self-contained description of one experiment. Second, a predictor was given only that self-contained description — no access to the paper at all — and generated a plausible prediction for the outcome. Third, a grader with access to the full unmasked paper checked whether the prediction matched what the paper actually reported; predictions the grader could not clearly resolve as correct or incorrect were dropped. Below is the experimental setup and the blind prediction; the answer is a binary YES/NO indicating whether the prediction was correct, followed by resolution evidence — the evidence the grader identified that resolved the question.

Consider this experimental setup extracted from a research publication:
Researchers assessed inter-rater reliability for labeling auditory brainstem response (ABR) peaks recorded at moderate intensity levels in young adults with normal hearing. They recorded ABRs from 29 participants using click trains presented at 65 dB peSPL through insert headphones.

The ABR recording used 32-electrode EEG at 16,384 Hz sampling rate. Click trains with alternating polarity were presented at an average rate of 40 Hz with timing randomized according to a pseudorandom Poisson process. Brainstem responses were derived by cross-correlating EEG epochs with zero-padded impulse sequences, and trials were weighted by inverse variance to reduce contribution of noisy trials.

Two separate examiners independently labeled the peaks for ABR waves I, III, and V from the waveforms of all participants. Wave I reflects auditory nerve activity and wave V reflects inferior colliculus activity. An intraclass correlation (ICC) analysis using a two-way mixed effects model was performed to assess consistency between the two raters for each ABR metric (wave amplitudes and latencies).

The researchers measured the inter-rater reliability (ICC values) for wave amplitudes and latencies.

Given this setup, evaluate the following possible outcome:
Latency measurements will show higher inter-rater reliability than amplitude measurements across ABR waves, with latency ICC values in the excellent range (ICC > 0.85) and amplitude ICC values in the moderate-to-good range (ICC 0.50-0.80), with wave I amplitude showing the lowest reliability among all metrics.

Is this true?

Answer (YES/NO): NO